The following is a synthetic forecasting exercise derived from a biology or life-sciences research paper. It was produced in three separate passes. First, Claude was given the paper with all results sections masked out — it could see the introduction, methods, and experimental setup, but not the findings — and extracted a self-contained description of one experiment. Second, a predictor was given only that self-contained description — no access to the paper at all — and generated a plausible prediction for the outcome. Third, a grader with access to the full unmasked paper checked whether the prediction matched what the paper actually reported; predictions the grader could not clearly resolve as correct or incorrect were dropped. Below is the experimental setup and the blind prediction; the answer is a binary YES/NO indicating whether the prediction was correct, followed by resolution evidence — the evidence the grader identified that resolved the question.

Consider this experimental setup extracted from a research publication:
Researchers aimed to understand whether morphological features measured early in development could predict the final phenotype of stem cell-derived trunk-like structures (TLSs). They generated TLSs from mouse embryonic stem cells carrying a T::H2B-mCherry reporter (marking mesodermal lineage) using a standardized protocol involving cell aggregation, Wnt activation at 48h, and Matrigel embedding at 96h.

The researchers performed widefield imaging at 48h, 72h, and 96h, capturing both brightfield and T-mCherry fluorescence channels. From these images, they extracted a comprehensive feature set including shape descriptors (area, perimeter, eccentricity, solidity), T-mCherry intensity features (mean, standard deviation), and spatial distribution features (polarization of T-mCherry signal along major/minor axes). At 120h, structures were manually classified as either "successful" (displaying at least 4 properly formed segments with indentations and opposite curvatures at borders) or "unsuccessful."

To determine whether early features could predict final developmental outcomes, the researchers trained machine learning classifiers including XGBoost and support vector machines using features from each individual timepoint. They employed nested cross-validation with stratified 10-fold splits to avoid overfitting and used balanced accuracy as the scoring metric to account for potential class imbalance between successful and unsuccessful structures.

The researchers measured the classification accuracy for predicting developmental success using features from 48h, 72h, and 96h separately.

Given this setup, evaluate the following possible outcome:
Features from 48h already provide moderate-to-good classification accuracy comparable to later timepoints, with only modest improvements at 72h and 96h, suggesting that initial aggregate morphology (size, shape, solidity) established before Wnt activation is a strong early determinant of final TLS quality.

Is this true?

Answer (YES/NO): NO